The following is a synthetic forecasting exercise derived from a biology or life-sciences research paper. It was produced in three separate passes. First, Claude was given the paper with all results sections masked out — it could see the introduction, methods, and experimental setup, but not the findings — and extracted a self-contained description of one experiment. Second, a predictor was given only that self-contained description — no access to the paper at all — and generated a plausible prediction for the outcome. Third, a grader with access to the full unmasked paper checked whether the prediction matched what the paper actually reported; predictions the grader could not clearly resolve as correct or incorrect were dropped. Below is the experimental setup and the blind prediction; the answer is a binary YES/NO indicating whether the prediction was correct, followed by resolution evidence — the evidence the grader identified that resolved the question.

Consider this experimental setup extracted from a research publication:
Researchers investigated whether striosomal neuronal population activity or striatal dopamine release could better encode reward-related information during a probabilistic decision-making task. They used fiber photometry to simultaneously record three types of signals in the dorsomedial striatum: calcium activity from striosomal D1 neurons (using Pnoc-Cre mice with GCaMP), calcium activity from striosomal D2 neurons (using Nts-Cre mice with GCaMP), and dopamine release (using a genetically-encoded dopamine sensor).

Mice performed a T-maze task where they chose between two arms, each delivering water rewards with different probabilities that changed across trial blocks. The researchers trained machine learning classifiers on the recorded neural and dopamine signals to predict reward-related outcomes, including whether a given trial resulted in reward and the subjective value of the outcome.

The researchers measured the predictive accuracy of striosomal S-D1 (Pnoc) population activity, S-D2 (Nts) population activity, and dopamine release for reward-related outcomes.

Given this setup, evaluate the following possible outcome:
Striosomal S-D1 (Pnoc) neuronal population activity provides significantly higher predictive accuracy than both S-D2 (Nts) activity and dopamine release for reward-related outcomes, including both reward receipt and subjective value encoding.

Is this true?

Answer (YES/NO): NO